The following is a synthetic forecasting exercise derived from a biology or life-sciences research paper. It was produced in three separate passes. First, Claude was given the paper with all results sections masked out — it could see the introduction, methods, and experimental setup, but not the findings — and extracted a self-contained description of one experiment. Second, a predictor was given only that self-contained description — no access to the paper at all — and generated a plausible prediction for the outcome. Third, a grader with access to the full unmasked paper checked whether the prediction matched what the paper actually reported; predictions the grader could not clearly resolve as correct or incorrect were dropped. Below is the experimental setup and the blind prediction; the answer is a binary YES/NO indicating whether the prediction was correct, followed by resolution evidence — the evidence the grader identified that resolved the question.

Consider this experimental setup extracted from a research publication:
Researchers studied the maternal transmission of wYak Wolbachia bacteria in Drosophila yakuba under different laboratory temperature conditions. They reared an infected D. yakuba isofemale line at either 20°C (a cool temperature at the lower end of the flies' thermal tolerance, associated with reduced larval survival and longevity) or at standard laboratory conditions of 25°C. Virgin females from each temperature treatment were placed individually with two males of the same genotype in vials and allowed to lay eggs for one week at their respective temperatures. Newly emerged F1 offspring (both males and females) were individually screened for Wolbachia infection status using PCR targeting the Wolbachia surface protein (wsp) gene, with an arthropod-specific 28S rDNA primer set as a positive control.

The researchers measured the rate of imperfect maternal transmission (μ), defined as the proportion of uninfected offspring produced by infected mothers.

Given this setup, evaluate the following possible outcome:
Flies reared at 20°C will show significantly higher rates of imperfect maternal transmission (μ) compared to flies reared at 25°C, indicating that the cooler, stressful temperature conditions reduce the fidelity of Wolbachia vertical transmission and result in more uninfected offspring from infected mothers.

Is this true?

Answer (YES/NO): YES